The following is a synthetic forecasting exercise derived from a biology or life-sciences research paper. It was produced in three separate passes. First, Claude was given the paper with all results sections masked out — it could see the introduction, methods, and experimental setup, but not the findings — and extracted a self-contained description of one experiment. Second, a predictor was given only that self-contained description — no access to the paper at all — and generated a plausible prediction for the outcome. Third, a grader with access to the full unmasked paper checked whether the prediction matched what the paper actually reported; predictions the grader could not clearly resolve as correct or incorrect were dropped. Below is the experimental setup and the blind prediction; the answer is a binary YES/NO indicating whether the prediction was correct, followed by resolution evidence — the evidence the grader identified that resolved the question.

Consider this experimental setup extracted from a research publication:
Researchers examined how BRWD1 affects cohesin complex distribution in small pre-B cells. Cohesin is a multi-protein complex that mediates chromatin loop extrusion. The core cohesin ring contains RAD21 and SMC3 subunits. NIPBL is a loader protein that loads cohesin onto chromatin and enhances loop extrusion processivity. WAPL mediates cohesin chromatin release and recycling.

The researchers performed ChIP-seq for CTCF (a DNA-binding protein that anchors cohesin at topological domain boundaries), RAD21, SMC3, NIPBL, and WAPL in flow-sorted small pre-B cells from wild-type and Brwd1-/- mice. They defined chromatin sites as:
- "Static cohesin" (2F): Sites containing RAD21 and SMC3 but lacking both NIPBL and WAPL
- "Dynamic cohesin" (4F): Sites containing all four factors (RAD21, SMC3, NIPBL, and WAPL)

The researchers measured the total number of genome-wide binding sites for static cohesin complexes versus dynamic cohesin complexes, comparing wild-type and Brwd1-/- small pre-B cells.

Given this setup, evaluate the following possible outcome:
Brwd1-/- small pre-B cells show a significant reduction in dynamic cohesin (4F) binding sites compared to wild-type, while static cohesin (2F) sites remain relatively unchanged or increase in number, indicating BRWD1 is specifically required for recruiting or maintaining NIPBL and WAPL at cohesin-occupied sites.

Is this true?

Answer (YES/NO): YES